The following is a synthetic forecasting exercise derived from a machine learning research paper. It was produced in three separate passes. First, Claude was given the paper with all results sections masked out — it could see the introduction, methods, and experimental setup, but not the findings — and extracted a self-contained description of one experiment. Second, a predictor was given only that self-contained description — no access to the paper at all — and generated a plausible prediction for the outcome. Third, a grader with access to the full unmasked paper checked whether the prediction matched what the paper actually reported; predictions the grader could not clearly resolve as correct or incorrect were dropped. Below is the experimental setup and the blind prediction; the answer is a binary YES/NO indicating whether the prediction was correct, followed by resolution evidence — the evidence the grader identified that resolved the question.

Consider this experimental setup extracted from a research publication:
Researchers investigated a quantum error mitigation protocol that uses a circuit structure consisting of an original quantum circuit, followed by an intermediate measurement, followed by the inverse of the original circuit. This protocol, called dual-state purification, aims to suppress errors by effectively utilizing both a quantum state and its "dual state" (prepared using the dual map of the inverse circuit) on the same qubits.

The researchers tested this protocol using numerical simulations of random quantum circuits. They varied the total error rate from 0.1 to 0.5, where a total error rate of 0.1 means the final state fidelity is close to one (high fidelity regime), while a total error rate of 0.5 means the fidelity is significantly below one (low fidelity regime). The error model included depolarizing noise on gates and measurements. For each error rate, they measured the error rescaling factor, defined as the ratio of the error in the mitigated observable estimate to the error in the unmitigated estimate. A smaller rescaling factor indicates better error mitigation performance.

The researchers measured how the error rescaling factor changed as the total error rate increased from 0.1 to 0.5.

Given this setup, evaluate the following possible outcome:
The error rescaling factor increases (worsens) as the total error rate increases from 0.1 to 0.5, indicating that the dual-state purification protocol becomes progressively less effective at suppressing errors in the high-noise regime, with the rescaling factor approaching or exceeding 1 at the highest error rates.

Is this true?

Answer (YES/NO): NO